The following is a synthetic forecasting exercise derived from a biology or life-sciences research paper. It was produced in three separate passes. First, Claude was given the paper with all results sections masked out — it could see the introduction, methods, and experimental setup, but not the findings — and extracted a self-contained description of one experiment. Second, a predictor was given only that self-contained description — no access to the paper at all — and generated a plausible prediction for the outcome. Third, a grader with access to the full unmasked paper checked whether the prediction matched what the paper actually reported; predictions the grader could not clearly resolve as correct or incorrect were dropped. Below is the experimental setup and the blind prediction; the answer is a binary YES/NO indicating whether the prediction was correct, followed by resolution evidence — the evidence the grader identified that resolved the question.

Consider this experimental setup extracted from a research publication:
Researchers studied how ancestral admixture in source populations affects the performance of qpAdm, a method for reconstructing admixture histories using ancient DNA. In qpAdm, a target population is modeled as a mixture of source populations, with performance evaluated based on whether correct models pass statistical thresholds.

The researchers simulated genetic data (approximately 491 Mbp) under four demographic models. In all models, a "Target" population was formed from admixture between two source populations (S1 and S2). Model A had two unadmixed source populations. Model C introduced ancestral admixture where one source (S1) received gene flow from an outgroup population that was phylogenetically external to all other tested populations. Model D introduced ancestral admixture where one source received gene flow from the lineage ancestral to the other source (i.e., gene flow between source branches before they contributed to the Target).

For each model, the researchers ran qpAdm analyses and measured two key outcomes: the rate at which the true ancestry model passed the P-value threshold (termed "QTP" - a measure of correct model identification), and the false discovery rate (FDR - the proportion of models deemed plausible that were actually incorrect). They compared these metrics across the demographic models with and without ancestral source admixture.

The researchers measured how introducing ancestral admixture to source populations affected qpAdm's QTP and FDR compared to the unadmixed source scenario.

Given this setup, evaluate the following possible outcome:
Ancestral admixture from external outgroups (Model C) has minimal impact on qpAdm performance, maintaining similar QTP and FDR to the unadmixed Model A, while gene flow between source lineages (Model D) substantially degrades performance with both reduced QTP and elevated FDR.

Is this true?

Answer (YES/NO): NO